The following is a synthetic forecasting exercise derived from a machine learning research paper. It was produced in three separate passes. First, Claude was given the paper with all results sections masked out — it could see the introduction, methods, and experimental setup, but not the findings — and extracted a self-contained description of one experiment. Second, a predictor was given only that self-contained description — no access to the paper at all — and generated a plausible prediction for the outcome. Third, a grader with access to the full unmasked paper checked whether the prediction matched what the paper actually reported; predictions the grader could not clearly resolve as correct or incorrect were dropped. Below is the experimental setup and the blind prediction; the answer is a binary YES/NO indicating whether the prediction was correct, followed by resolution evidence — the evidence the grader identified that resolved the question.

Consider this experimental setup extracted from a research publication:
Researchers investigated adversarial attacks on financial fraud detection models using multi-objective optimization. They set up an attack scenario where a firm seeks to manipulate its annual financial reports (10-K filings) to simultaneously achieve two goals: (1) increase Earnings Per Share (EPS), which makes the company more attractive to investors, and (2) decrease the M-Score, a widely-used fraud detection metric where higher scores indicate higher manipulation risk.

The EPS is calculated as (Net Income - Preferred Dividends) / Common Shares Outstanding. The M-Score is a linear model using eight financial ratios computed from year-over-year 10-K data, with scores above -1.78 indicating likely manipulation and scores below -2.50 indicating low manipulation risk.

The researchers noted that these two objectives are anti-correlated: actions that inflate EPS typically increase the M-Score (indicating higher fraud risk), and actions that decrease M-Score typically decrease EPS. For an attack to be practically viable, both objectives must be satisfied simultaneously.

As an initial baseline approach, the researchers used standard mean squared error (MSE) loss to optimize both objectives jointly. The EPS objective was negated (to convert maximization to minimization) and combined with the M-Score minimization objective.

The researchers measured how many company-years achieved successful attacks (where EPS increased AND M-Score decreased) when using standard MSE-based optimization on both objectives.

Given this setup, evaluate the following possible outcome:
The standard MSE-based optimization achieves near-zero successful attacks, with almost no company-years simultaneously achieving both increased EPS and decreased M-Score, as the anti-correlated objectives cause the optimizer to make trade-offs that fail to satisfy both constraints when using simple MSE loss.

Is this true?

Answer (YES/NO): YES